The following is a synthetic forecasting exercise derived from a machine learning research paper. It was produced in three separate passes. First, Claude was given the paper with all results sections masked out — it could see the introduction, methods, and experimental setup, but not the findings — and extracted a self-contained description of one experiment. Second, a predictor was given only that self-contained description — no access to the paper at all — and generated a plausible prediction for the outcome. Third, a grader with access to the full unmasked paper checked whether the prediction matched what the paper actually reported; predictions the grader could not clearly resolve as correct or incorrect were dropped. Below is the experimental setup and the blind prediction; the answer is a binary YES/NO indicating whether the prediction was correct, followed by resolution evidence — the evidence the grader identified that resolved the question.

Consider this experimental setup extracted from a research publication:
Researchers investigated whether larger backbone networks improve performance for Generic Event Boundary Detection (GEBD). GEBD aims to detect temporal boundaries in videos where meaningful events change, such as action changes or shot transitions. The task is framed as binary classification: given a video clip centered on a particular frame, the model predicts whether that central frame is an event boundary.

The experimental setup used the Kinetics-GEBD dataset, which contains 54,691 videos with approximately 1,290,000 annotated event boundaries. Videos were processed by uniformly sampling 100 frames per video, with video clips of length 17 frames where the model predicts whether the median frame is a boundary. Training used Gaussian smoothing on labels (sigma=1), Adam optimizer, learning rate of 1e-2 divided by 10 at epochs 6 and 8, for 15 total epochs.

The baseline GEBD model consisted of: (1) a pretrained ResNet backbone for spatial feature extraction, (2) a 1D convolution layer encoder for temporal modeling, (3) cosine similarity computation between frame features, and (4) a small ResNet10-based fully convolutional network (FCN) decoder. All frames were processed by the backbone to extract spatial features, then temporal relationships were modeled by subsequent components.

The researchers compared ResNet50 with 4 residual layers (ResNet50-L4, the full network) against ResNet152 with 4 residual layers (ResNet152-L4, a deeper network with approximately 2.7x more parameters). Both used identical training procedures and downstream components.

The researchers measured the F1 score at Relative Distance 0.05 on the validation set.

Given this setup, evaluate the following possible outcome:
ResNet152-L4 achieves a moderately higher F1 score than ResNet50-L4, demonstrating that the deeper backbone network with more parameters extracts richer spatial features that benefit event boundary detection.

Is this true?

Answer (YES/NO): NO